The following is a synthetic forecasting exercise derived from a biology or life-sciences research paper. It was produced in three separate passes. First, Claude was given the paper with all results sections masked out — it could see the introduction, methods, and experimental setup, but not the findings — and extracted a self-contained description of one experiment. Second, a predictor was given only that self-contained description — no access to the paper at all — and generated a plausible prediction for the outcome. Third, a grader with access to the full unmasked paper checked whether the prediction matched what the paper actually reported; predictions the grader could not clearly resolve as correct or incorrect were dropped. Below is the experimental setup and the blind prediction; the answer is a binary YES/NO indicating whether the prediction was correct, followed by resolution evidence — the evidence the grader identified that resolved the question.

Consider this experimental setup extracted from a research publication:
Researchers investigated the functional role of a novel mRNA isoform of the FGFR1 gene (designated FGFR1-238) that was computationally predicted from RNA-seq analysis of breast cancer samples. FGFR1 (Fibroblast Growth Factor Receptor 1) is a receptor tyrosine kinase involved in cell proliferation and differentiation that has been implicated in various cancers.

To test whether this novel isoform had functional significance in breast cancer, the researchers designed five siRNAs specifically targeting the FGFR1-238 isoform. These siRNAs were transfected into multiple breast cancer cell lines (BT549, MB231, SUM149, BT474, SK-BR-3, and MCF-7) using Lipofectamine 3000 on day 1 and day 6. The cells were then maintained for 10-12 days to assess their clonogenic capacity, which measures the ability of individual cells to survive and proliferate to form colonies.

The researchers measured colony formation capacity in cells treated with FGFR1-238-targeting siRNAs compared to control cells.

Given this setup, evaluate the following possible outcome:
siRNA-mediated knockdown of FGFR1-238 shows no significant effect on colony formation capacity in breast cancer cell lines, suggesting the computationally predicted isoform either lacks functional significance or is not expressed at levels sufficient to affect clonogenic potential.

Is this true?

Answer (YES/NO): NO